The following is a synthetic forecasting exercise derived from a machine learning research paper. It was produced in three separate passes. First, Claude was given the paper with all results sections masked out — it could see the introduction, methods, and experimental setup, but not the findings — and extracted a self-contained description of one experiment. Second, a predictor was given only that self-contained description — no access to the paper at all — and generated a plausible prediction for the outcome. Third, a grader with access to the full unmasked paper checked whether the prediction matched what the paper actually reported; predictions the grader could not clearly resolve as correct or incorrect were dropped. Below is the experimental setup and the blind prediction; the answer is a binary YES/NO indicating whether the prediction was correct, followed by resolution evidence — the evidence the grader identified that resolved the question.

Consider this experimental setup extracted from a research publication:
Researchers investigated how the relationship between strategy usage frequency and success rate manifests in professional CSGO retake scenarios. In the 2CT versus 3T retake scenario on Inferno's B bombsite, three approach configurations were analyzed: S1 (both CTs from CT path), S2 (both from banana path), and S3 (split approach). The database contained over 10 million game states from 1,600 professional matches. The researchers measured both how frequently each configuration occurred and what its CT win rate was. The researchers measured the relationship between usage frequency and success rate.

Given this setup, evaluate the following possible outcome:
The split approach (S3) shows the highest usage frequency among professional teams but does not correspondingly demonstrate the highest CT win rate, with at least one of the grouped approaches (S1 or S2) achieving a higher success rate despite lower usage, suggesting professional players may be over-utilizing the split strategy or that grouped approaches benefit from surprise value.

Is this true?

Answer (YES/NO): NO